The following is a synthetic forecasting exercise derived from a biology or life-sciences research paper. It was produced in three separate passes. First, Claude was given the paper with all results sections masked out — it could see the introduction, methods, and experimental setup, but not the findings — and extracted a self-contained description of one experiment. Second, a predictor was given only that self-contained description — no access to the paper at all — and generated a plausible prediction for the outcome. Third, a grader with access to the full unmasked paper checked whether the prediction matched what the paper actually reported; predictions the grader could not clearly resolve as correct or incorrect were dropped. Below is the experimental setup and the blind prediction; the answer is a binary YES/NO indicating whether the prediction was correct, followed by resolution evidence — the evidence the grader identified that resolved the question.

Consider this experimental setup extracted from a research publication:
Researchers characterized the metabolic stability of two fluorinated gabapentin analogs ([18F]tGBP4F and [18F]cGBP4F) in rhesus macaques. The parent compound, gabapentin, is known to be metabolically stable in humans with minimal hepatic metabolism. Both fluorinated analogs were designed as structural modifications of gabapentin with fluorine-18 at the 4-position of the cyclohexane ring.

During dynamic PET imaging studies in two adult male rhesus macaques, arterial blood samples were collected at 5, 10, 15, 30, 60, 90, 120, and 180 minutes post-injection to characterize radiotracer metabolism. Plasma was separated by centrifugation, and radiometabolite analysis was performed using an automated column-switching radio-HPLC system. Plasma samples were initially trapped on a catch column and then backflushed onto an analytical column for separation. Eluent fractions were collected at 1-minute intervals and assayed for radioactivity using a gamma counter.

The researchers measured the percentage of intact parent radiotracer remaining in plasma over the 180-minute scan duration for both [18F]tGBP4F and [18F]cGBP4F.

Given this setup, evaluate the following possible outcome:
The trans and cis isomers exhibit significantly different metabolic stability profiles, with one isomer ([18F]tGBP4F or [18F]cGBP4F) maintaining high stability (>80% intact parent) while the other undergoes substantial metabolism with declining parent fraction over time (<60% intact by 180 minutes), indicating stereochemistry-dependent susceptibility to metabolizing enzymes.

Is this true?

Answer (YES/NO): NO